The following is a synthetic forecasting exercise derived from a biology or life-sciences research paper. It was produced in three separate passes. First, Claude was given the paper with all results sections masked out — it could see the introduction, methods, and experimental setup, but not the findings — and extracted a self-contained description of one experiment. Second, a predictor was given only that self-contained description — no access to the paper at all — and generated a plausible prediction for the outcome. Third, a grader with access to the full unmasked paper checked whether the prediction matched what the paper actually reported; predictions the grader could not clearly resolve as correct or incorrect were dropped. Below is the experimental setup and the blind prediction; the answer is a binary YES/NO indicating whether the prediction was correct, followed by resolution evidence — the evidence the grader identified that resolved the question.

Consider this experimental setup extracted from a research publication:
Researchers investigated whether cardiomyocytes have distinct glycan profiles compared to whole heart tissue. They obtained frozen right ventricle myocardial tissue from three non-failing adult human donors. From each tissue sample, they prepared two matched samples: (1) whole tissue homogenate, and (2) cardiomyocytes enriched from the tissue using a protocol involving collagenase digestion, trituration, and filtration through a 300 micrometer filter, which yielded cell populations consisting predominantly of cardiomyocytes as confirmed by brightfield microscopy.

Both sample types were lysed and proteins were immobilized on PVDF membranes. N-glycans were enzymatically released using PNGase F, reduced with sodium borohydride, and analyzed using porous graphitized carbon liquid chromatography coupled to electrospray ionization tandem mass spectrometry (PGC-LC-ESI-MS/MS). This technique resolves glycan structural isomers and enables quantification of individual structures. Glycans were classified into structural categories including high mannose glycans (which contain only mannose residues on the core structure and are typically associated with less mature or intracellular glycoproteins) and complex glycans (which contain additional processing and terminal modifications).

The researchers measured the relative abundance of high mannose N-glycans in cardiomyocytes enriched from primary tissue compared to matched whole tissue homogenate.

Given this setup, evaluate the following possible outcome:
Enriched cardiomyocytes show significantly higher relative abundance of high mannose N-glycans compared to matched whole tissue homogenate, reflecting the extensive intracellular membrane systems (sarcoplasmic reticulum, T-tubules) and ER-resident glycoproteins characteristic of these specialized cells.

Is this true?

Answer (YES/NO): YES